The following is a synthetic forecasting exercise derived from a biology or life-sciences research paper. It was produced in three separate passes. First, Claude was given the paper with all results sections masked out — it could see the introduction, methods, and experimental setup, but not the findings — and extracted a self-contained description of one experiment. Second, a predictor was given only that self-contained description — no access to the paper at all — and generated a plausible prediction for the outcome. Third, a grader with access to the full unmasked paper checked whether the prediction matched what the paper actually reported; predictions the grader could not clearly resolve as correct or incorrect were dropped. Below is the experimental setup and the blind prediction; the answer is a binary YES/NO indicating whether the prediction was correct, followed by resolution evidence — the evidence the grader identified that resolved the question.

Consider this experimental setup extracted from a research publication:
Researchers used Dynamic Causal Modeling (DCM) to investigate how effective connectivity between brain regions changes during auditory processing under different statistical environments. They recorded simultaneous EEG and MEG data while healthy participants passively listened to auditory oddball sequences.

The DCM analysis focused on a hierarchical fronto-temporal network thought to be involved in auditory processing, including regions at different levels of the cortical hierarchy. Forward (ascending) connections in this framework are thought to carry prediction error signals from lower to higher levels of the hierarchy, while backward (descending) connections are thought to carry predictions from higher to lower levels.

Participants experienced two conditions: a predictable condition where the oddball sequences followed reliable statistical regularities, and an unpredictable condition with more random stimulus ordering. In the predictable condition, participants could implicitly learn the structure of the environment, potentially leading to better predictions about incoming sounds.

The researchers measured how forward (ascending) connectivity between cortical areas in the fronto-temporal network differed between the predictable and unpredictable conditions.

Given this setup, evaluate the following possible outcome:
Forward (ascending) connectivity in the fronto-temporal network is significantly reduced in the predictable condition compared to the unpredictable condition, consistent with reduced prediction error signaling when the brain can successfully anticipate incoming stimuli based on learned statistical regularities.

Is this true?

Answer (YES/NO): NO